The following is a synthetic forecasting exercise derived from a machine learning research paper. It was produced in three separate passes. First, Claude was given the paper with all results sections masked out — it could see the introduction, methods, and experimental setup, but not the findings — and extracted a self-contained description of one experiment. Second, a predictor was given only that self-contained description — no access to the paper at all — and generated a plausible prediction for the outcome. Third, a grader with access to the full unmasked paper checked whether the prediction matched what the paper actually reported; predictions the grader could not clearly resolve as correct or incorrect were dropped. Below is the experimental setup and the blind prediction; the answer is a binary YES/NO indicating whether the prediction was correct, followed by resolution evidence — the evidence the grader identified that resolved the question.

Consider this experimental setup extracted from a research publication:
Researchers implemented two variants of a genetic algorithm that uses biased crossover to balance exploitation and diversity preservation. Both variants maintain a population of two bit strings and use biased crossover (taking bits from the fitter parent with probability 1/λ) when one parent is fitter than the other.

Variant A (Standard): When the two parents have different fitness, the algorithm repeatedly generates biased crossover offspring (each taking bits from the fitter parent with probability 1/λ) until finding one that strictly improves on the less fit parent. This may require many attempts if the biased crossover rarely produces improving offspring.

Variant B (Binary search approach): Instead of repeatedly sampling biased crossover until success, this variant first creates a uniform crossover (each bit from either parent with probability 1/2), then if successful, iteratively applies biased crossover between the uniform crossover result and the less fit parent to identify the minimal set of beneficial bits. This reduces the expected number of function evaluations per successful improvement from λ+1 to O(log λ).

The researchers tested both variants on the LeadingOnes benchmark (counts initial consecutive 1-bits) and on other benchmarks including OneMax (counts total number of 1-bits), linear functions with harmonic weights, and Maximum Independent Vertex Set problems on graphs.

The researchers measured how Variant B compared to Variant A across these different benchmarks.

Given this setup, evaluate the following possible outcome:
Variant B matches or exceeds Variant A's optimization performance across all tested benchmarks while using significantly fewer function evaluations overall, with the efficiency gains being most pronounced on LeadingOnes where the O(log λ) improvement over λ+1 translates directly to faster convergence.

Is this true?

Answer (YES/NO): NO